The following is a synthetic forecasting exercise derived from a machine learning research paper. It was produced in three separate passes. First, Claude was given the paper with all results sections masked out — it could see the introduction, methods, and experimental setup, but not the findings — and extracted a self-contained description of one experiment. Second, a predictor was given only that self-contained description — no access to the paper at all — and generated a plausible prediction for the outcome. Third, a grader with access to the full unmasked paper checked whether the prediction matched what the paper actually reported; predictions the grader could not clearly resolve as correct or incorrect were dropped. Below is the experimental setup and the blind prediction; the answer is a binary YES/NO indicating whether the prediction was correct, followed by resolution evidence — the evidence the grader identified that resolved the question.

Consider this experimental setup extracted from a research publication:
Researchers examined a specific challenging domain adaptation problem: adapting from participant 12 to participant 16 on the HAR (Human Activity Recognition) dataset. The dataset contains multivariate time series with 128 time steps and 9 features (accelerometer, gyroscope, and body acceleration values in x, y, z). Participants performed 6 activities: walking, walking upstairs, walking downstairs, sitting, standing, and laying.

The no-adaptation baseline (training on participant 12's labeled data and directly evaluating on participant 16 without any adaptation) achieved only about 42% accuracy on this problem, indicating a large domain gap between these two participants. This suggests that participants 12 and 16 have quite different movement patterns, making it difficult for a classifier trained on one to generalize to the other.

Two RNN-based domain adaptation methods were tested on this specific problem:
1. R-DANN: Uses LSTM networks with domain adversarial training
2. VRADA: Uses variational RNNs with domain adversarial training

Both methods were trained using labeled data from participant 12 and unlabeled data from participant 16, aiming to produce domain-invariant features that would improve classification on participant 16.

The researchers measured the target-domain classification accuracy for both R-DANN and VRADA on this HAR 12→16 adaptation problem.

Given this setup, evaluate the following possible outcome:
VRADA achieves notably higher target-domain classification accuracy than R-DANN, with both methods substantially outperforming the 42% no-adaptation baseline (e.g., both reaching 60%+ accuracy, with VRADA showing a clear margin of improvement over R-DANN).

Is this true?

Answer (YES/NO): NO